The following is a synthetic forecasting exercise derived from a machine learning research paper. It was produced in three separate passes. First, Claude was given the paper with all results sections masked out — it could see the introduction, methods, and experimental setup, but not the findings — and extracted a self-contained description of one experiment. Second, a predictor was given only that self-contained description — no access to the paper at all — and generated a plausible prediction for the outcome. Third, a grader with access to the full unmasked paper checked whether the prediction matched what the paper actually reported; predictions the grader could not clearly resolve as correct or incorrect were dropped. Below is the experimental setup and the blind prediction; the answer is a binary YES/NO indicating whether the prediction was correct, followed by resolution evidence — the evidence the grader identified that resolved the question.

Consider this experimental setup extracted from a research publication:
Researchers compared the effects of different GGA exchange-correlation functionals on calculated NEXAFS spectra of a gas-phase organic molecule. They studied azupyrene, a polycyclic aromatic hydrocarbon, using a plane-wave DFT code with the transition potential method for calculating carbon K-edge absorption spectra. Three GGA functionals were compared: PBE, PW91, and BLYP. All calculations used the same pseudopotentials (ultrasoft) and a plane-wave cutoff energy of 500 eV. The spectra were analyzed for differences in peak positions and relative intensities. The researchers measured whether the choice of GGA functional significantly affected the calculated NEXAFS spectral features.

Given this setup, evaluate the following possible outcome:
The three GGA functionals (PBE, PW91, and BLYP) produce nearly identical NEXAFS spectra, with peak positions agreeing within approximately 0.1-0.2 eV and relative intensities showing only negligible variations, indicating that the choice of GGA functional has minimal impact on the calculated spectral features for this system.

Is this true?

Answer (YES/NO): NO